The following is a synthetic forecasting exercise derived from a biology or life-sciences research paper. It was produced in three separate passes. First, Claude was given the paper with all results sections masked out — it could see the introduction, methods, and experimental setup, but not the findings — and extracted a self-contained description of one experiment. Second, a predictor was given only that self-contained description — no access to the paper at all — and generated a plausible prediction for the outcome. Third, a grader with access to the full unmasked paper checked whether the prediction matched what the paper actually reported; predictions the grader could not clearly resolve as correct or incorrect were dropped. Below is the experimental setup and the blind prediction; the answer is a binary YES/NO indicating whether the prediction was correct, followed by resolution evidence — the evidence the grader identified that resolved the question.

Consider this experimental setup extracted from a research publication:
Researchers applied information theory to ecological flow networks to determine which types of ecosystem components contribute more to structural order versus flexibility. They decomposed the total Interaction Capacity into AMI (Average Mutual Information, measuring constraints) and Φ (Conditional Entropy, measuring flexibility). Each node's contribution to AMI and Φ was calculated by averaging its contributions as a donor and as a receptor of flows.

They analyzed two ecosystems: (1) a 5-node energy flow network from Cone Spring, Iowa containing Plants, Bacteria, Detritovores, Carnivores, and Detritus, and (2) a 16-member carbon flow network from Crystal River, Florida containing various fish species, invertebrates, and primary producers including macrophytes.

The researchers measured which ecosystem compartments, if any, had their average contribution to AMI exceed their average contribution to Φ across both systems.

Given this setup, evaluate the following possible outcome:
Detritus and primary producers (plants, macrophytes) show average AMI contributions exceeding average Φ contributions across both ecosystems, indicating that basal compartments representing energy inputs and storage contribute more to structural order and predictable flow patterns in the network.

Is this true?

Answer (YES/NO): NO